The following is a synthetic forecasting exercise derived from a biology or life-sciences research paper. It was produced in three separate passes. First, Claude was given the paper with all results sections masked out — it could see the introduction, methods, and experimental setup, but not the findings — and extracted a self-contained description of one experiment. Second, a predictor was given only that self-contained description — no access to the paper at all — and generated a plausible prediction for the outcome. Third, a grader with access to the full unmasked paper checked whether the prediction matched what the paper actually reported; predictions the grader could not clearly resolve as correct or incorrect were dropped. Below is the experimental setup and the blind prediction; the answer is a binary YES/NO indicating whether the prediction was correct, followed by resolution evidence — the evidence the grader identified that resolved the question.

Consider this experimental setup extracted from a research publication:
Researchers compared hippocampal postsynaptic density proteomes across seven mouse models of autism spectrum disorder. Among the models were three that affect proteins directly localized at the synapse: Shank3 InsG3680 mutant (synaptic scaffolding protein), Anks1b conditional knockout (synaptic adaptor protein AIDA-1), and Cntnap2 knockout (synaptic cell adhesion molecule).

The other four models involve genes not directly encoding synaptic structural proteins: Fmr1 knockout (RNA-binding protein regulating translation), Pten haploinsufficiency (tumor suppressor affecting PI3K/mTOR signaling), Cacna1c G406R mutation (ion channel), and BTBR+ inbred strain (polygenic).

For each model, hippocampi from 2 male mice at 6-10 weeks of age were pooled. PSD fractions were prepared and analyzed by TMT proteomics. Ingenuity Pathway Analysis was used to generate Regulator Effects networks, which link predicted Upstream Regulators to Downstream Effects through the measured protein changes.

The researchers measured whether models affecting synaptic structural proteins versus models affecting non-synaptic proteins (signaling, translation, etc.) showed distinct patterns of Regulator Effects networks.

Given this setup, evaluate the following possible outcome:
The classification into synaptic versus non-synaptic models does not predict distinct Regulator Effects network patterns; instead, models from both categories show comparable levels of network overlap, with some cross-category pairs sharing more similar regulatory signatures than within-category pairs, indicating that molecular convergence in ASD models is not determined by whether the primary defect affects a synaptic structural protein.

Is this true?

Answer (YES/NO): YES